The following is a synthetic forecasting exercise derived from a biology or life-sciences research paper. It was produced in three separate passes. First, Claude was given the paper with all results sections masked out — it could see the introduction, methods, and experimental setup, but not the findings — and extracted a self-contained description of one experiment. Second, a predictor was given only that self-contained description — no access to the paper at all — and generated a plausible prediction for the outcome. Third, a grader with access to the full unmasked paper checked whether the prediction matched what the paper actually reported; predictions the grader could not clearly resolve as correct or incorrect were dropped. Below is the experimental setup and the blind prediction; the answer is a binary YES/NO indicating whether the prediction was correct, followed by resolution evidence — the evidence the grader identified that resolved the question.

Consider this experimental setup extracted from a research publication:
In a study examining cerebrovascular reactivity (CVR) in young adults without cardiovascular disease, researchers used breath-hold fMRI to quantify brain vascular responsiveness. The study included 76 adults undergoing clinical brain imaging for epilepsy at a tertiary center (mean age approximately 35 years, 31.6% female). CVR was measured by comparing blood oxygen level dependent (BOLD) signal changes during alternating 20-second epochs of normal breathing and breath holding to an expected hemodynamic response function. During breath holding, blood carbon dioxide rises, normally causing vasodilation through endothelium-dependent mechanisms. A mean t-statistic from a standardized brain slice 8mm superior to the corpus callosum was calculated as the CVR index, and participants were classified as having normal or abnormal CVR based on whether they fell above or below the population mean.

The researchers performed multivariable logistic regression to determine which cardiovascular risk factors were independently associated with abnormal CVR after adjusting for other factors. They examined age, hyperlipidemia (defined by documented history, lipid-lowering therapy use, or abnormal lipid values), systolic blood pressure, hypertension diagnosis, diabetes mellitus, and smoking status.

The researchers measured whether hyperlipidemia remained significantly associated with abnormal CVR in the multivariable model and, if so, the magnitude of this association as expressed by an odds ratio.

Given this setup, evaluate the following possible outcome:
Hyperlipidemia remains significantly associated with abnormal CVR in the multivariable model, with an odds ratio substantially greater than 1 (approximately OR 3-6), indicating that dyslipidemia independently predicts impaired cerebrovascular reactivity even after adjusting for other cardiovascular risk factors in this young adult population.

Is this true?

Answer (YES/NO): NO